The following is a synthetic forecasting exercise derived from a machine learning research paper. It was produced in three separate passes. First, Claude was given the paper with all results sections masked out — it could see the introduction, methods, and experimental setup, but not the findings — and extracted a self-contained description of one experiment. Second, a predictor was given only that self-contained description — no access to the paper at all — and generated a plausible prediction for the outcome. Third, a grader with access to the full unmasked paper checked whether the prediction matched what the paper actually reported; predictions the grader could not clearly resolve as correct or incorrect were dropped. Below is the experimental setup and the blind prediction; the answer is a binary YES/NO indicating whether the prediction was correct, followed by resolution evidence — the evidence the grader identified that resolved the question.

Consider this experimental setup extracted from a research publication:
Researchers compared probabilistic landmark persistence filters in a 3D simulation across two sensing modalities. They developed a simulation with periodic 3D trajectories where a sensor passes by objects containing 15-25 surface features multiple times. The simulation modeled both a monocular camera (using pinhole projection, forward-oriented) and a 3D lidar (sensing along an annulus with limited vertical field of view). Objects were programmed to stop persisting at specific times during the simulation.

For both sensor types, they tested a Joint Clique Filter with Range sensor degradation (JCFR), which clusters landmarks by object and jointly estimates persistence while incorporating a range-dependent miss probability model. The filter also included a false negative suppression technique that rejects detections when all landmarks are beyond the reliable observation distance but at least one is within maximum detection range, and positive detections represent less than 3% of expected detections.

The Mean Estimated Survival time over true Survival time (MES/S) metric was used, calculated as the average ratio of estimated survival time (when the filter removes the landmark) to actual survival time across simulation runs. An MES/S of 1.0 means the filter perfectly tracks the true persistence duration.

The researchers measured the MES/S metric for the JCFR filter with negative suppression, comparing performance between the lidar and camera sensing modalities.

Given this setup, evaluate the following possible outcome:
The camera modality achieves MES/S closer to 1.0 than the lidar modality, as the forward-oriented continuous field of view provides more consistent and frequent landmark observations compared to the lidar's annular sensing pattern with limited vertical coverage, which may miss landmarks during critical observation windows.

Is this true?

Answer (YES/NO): NO